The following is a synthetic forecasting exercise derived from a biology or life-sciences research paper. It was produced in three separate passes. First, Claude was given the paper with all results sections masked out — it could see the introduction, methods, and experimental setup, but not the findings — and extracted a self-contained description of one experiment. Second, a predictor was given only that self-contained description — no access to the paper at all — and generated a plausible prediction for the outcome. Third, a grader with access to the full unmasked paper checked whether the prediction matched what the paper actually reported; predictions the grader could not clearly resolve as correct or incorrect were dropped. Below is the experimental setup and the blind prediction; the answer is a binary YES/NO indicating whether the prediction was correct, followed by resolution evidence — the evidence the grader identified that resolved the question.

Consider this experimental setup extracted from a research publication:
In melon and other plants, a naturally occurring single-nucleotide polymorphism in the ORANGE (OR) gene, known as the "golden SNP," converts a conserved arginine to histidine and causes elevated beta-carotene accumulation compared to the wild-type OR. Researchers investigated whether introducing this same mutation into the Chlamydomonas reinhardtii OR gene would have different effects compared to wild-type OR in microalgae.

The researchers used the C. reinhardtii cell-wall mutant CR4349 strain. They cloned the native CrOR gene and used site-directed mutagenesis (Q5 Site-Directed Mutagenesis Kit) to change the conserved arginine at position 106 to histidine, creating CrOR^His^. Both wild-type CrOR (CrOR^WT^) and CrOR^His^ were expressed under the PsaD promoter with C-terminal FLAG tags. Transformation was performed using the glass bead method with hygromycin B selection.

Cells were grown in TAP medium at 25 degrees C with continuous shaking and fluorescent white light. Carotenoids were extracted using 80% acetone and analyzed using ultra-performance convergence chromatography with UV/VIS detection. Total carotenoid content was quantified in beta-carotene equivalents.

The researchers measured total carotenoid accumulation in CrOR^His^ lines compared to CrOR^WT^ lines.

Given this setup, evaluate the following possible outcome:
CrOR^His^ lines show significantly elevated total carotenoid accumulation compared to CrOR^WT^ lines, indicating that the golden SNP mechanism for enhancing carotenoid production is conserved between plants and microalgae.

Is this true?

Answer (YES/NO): YES